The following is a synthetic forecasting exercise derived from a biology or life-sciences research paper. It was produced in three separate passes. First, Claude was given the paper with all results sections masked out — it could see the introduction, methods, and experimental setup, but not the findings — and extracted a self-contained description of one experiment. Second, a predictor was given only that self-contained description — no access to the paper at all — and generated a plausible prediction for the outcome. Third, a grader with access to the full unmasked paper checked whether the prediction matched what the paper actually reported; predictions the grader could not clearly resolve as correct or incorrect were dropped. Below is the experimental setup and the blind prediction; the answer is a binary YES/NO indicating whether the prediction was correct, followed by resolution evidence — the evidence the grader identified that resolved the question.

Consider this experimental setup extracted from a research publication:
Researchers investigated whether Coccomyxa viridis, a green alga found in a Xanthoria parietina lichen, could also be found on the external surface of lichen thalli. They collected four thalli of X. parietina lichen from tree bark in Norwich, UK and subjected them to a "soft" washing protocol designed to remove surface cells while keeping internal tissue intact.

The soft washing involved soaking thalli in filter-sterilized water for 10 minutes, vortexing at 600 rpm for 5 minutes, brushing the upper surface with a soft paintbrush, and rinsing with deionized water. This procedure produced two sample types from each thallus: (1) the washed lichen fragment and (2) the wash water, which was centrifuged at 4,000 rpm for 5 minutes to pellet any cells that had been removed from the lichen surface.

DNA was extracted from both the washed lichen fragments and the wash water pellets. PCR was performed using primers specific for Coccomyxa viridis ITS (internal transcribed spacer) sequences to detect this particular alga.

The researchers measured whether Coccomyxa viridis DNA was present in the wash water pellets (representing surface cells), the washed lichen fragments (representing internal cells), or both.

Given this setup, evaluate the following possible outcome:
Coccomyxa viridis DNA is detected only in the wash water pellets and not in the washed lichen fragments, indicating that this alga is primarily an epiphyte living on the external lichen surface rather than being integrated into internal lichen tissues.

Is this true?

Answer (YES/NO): NO